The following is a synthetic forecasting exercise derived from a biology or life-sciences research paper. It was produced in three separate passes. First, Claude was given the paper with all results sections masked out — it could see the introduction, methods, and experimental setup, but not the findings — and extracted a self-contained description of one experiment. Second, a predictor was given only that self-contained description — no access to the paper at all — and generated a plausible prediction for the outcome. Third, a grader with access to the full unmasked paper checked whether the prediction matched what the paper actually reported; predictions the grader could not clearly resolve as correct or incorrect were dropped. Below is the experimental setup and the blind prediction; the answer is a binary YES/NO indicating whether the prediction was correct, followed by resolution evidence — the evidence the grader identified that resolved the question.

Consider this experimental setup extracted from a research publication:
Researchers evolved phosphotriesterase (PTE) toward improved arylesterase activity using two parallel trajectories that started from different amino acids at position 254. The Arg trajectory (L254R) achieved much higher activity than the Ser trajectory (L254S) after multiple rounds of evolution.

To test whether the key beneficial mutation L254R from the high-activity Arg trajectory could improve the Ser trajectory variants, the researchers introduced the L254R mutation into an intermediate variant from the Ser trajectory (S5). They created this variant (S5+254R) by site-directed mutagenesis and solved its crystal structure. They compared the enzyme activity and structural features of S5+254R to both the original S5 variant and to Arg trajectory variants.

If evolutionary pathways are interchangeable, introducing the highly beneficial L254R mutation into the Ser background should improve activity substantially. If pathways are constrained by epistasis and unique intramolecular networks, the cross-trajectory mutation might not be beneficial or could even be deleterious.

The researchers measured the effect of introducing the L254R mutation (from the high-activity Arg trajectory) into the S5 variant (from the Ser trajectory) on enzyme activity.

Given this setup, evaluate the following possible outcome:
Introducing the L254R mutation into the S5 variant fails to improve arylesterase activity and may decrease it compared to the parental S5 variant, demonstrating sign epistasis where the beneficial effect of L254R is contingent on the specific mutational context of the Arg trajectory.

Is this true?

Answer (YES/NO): YES